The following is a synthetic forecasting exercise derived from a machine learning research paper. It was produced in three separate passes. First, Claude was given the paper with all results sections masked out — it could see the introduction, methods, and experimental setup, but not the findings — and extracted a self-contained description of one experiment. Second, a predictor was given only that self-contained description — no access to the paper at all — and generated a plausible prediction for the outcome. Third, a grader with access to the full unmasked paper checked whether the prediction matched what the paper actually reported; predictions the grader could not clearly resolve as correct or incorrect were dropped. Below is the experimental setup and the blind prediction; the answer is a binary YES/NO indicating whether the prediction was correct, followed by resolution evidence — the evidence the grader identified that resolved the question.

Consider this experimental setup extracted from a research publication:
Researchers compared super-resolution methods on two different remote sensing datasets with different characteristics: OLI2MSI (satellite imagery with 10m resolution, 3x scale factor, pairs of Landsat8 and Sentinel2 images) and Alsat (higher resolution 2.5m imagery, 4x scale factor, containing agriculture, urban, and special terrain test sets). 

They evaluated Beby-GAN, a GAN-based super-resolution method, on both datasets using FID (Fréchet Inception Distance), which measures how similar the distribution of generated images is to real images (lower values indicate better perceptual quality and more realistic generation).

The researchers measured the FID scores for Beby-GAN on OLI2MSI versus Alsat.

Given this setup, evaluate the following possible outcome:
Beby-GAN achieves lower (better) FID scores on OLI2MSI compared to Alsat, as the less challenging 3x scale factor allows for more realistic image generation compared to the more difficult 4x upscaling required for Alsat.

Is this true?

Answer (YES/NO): YES